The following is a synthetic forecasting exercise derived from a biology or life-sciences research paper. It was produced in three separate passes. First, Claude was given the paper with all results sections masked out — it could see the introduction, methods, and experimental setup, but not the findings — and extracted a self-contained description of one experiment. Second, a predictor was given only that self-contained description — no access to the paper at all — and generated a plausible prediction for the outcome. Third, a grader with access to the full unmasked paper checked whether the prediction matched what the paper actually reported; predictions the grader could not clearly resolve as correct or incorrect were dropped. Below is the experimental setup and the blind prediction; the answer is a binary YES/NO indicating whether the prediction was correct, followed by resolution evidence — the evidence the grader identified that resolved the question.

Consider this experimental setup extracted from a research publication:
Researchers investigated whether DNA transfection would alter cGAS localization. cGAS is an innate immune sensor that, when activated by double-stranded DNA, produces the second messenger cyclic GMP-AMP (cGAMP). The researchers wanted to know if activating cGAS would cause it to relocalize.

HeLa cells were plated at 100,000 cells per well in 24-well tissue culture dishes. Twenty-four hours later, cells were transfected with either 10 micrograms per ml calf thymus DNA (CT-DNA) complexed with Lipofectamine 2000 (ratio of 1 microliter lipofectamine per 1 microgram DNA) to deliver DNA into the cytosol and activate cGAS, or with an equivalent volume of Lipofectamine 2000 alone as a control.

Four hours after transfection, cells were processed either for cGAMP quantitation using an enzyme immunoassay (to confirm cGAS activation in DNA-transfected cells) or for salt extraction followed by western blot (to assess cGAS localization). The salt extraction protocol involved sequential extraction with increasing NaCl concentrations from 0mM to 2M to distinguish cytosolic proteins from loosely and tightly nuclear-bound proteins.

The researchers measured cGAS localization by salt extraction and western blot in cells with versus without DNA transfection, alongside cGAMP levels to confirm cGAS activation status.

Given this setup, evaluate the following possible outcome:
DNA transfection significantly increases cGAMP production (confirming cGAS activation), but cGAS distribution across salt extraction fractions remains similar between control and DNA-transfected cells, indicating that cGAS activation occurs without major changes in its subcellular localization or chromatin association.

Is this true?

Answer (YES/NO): YES